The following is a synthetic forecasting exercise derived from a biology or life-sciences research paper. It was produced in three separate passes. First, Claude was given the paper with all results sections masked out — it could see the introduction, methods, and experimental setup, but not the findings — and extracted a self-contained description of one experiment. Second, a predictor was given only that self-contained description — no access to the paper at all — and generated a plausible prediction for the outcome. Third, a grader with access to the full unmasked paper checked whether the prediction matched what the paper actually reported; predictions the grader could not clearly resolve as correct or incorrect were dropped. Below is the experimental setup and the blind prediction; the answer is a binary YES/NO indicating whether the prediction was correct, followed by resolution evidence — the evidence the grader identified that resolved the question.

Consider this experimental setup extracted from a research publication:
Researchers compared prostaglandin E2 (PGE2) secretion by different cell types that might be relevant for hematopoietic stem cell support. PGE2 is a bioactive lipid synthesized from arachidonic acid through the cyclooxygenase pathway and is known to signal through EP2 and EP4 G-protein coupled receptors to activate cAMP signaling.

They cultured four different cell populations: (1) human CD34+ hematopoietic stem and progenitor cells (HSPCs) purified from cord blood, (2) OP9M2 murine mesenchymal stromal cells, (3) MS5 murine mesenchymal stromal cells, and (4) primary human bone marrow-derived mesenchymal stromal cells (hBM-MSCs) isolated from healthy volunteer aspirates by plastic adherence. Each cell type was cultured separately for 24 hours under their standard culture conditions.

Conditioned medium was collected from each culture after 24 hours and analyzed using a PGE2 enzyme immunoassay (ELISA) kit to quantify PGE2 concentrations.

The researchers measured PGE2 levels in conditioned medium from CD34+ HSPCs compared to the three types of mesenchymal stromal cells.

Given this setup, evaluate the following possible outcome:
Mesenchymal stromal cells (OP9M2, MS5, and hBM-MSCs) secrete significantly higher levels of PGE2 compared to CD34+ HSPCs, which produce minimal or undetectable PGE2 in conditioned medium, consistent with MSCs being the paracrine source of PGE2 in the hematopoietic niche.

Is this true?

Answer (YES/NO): YES